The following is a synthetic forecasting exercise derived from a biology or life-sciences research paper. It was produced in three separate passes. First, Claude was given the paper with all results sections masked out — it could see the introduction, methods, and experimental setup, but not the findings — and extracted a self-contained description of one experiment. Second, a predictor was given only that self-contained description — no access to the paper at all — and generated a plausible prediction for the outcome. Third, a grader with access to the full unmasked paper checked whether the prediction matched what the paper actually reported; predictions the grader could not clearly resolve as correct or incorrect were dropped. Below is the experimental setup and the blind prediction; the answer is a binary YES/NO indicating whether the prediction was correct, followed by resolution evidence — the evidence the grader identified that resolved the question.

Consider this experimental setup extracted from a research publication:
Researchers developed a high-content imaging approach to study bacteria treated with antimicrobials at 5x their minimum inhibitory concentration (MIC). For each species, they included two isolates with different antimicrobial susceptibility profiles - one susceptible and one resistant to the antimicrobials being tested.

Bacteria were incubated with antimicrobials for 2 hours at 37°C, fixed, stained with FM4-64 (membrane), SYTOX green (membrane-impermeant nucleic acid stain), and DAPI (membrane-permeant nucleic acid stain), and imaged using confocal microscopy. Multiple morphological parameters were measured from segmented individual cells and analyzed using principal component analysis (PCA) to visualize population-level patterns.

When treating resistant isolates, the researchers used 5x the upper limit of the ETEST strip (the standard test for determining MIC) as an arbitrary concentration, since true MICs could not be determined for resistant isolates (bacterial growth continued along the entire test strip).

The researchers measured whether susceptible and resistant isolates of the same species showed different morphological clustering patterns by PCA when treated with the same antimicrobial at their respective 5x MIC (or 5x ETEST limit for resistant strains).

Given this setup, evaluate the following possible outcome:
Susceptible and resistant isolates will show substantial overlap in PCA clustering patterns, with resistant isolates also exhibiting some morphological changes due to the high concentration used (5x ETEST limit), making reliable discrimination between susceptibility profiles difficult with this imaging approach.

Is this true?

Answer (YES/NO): NO